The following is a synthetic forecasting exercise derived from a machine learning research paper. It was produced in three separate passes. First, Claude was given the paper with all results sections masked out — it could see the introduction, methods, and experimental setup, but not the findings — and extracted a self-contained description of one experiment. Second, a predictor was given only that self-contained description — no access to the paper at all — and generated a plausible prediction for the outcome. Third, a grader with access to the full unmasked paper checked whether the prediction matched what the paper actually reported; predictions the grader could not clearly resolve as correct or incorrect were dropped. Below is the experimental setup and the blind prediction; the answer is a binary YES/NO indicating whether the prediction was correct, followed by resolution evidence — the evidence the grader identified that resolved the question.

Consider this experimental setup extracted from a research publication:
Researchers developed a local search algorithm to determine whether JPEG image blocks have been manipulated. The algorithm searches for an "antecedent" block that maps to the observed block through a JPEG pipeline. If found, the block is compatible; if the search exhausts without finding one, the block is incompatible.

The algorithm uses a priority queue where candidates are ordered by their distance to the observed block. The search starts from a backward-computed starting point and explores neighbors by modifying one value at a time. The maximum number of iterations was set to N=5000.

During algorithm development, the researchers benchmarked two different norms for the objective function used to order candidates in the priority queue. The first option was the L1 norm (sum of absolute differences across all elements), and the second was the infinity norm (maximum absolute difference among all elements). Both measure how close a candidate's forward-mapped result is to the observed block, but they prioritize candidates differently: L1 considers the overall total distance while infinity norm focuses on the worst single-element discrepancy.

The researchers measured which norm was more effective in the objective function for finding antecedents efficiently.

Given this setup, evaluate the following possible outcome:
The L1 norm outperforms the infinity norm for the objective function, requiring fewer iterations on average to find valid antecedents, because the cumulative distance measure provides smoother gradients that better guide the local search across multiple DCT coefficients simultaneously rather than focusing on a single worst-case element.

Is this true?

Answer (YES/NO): NO